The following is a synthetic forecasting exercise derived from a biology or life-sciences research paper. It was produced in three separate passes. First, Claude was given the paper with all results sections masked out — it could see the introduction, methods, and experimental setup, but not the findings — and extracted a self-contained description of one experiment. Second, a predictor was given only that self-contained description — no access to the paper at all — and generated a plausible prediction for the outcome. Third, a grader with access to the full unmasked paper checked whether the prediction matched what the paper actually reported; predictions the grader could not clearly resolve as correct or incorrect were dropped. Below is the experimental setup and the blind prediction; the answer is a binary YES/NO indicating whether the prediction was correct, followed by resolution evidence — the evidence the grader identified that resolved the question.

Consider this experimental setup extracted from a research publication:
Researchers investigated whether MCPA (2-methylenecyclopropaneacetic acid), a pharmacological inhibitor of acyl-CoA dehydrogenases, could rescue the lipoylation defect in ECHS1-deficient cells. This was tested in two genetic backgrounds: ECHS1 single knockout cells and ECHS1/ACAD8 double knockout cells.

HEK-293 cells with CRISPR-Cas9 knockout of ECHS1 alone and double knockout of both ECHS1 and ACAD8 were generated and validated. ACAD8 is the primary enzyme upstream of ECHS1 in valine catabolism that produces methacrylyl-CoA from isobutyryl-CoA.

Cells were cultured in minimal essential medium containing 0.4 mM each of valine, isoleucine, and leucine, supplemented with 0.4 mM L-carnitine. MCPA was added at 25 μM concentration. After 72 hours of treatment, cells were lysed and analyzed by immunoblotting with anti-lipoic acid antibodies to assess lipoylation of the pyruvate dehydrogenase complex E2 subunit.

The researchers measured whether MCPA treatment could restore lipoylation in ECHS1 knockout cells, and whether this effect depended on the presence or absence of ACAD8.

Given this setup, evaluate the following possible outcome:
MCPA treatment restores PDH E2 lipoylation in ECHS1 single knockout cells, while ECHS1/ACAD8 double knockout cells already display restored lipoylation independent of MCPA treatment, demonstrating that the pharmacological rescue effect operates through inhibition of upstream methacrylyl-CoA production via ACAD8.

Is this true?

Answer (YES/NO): NO